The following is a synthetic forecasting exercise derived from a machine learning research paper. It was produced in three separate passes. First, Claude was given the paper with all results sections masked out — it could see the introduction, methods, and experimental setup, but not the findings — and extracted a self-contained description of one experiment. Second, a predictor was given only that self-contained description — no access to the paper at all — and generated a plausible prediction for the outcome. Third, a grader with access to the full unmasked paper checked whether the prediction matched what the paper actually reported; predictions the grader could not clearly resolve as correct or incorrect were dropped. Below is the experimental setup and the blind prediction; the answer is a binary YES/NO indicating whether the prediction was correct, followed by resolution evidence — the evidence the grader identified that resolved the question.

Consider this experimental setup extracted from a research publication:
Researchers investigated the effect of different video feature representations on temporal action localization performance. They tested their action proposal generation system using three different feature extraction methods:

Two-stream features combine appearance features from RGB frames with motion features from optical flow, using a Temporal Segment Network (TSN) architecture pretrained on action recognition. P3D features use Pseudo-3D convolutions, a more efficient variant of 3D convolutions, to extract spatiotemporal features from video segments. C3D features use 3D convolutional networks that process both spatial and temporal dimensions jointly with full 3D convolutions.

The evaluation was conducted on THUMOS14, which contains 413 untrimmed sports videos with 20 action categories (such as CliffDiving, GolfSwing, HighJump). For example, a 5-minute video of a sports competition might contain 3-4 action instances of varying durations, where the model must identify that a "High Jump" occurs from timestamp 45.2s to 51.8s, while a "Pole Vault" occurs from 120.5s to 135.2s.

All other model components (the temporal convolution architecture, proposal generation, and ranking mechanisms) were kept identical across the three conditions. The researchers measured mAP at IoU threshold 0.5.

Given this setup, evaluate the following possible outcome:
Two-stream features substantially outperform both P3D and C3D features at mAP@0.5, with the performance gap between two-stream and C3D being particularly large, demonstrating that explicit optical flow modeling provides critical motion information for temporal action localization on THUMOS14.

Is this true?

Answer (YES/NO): NO